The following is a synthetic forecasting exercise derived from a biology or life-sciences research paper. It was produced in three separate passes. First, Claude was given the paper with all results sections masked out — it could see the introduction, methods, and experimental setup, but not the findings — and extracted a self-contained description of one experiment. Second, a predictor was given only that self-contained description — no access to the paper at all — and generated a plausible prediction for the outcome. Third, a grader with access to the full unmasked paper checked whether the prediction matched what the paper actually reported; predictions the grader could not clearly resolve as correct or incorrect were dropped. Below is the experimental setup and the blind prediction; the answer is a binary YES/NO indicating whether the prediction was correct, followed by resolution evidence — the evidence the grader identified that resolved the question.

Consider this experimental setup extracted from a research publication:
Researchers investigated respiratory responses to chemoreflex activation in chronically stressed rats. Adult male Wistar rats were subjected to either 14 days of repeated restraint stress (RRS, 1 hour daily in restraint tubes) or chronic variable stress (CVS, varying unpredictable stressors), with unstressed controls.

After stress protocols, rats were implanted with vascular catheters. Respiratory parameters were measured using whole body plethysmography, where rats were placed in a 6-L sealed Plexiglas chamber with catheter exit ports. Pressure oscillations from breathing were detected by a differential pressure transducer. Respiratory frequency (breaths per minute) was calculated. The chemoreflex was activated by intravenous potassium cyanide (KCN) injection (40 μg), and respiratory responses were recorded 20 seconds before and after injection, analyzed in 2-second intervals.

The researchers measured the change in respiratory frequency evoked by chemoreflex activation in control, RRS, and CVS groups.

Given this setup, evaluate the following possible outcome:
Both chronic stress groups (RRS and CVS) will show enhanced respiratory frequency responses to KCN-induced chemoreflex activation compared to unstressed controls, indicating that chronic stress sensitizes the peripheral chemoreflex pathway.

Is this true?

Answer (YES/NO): YES